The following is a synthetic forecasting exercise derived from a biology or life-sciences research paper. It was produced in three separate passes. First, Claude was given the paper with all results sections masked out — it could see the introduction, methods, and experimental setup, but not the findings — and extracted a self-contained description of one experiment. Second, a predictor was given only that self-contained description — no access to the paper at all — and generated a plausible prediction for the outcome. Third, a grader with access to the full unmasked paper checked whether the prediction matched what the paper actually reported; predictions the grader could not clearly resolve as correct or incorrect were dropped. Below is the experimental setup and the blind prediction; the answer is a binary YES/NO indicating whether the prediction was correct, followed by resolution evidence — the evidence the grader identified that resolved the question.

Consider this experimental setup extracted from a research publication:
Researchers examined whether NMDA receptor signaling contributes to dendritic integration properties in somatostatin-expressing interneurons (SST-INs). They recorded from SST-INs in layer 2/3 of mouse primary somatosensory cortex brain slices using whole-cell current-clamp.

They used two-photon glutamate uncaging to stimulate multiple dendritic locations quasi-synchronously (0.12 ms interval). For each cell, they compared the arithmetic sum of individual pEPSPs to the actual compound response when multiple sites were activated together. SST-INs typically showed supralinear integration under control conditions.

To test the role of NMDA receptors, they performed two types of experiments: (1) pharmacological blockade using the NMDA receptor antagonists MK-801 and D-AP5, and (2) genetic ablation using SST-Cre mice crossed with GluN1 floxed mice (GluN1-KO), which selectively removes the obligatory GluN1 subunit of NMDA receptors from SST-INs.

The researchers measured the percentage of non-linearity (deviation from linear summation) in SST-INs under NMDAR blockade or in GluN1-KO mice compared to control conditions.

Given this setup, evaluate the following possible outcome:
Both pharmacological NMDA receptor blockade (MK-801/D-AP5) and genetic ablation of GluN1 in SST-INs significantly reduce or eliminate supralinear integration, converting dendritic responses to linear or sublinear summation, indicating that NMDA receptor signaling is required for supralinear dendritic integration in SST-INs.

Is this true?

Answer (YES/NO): YES